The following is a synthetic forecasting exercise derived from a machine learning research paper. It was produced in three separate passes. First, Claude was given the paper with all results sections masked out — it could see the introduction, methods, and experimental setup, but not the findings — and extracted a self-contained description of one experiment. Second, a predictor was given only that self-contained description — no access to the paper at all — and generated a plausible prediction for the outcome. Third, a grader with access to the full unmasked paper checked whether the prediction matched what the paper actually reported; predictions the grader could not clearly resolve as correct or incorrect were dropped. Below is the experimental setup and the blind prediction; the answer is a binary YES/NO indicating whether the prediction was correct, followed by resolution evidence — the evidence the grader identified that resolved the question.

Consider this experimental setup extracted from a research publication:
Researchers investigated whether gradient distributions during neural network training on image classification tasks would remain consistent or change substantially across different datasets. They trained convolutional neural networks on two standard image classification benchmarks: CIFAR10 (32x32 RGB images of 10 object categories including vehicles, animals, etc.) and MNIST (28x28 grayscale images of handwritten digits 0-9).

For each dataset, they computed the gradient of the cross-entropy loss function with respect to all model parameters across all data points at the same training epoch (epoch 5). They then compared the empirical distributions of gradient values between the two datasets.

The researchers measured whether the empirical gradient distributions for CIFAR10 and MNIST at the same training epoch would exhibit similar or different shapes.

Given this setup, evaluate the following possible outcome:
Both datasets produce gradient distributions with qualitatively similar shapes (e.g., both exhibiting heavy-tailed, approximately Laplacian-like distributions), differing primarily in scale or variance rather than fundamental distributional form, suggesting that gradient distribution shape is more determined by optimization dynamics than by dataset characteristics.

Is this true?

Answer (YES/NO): NO